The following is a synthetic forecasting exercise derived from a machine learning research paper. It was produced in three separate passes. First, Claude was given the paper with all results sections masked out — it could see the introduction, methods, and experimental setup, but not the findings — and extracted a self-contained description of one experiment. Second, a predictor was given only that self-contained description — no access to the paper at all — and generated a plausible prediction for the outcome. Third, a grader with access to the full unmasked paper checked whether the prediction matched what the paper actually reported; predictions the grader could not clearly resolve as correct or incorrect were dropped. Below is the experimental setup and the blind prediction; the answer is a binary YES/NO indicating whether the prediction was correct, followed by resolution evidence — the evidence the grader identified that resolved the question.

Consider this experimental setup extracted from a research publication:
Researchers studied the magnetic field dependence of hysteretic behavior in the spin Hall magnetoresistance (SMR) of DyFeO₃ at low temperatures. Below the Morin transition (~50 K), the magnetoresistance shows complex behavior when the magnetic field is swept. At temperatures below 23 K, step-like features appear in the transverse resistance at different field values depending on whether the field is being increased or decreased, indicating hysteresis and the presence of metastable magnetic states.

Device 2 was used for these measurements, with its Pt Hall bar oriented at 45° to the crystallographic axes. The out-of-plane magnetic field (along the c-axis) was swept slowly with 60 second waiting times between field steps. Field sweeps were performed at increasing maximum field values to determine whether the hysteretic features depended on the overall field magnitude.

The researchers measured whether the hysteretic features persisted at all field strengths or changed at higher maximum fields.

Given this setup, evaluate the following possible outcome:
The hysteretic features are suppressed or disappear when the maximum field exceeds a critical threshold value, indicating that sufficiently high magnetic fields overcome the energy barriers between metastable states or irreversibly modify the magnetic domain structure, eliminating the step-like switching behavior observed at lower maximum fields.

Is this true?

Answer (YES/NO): YES